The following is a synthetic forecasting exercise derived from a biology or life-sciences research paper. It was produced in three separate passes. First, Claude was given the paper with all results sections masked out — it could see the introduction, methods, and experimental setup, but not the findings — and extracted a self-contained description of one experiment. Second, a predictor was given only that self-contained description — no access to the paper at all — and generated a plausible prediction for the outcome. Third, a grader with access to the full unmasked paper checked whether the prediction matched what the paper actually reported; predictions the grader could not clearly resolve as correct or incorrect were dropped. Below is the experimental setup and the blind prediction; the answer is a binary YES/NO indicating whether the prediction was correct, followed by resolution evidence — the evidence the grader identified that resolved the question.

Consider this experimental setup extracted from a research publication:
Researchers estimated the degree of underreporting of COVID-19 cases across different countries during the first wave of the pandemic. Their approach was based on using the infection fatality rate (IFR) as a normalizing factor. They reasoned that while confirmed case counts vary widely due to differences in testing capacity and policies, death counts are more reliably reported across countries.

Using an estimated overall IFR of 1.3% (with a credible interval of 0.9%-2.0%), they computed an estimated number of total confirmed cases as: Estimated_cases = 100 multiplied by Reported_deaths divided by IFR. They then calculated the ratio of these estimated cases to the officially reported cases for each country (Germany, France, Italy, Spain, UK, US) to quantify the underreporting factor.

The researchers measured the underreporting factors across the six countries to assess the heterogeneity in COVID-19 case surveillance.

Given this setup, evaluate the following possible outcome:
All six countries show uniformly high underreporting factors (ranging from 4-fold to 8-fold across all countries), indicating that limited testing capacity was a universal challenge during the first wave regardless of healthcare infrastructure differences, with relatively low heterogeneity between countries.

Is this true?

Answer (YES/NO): NO